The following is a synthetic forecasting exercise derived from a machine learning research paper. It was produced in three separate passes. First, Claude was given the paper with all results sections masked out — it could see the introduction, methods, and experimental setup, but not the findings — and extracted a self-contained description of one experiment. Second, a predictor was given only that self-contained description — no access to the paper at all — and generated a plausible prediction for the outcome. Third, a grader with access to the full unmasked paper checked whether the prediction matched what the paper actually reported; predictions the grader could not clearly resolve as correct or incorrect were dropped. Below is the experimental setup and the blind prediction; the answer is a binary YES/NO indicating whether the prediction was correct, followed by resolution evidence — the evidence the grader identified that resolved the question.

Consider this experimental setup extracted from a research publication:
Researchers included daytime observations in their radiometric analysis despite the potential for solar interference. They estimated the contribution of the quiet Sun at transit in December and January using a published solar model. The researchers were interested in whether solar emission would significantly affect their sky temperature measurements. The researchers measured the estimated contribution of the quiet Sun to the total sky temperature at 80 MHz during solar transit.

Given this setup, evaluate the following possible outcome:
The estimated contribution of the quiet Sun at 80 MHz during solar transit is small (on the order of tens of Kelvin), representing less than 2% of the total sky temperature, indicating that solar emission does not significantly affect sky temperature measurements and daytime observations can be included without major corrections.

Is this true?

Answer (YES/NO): YES